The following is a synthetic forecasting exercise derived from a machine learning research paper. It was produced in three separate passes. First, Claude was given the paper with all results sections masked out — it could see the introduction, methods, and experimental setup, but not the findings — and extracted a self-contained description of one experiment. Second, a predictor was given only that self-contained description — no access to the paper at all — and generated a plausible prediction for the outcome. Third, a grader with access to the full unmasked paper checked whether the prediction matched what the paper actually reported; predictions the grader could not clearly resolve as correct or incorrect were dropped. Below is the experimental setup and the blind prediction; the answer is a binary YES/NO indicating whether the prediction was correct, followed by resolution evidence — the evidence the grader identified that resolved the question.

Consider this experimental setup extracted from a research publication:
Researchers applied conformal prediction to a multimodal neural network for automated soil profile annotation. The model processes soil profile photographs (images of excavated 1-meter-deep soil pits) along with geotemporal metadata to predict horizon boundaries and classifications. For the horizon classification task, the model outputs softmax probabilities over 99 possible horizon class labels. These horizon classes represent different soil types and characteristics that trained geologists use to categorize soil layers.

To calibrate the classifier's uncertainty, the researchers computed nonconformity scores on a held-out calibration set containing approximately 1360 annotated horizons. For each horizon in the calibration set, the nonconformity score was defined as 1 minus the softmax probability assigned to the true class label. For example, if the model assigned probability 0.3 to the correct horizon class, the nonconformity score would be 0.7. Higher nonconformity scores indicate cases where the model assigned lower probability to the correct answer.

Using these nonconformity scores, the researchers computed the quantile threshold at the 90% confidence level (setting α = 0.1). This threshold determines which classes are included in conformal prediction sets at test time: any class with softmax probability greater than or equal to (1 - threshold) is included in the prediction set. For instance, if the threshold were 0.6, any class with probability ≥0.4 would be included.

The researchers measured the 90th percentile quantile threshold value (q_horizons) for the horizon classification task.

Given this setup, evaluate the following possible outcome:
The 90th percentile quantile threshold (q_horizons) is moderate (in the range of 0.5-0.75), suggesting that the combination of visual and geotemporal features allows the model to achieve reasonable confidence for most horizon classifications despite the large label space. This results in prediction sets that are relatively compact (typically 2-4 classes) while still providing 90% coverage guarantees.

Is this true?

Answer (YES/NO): NO